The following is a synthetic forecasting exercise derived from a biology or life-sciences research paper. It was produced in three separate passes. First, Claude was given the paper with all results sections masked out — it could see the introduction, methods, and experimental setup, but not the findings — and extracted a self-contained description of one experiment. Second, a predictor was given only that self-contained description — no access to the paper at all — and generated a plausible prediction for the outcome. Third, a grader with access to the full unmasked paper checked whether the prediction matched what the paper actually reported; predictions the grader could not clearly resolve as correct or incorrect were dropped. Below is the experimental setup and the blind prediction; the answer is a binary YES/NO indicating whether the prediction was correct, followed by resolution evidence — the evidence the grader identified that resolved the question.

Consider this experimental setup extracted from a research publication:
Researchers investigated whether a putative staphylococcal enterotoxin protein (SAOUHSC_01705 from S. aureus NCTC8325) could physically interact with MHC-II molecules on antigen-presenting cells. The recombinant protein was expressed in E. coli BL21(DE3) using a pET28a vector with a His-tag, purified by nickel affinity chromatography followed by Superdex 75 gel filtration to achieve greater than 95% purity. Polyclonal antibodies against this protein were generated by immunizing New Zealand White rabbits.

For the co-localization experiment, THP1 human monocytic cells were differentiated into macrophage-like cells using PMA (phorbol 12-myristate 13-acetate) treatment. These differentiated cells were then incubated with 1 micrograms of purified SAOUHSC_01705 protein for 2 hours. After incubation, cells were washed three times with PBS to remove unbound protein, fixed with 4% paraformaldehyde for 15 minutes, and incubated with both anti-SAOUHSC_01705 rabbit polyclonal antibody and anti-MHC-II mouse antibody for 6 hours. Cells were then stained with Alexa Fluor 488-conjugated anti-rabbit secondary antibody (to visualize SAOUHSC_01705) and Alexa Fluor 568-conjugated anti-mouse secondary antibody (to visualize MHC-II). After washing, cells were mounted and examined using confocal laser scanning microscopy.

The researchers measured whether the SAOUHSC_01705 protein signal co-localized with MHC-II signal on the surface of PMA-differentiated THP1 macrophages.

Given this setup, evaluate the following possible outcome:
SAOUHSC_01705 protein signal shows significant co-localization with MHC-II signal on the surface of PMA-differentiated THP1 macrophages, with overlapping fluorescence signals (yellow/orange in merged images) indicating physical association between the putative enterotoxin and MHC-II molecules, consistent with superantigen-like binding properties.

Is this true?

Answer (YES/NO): YES